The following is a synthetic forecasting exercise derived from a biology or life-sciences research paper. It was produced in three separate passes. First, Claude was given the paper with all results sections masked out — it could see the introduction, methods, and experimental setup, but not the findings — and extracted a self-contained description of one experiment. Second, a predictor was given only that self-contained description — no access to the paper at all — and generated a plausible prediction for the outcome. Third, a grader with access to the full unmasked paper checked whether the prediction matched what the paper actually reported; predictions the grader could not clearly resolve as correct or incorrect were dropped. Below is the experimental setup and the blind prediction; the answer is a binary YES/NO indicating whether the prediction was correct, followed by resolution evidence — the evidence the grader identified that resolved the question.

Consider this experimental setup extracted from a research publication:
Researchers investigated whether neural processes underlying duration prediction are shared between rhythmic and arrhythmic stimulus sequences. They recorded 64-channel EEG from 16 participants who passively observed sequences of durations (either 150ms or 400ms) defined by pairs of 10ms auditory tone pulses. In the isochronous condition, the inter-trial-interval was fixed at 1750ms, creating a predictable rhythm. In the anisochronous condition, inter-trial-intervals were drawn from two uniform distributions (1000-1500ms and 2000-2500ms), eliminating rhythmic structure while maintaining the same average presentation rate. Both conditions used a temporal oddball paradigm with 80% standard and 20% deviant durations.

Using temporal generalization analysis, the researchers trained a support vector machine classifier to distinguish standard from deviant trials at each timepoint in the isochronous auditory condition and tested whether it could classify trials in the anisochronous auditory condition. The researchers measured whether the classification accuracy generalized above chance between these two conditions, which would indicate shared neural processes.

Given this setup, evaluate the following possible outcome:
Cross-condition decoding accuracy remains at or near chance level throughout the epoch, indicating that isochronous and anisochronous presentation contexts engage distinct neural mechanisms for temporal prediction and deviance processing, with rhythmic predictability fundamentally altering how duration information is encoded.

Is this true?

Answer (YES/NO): NO